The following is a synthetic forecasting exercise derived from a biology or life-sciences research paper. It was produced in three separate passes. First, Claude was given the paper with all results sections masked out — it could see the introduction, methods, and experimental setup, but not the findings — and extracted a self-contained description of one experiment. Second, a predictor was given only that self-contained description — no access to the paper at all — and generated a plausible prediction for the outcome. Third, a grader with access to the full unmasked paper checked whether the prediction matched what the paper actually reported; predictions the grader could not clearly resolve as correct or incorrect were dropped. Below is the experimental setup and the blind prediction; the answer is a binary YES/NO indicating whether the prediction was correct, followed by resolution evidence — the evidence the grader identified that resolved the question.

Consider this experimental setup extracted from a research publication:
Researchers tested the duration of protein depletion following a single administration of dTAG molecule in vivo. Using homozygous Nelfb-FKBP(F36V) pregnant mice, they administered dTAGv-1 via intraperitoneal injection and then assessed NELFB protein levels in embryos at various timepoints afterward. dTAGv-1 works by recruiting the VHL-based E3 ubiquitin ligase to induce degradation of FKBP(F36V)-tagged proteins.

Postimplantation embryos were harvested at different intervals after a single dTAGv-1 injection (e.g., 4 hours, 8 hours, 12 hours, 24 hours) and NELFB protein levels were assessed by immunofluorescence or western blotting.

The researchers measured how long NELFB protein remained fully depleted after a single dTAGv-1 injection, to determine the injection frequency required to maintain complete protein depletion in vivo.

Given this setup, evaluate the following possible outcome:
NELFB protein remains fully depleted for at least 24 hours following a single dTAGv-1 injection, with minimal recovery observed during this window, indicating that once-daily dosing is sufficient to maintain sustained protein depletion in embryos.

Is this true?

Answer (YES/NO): NO